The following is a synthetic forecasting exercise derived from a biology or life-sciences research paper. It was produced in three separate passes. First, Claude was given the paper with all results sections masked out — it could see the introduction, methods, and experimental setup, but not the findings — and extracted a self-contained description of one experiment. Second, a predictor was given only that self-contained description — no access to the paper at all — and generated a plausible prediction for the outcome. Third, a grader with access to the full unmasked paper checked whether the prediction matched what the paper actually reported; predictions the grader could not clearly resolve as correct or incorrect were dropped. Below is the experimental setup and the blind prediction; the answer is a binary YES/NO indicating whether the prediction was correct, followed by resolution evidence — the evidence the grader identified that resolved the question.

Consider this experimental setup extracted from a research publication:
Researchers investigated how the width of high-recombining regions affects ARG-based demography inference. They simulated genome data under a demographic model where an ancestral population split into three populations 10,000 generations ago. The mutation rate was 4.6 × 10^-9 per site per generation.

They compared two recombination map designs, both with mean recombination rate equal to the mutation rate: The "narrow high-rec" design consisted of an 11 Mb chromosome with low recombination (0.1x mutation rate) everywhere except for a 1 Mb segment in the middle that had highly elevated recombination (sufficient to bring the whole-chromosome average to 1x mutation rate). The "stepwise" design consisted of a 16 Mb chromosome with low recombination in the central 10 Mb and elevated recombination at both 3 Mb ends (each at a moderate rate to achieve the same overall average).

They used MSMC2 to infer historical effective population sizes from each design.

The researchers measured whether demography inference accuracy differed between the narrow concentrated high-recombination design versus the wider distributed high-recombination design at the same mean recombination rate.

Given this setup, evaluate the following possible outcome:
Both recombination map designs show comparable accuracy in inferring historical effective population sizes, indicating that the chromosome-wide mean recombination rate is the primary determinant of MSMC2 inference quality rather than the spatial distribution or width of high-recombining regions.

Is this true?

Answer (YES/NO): NO